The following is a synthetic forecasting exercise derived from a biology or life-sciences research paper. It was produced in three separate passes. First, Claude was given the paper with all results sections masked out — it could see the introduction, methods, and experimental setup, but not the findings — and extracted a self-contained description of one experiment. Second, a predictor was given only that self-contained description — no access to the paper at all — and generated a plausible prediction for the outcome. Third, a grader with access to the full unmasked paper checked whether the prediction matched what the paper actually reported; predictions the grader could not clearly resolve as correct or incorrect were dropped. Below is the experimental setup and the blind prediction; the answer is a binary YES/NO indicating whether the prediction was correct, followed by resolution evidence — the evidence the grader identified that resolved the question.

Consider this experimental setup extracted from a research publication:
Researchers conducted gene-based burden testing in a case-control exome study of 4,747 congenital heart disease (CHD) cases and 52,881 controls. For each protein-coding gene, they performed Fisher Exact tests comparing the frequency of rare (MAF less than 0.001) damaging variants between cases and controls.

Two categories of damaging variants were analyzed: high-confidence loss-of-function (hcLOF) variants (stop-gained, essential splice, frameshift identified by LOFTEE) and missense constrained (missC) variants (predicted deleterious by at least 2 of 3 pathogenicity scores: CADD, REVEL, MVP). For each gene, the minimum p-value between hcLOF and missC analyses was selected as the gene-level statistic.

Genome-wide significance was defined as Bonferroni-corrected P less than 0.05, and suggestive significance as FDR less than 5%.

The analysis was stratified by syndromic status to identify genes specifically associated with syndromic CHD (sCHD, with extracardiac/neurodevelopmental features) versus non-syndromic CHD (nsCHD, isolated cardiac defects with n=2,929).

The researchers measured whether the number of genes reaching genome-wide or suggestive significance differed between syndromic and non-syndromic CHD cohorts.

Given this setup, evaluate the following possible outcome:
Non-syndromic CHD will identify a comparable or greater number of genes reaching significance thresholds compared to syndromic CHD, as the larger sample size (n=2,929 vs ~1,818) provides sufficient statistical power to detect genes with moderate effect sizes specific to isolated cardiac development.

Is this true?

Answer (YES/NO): NO